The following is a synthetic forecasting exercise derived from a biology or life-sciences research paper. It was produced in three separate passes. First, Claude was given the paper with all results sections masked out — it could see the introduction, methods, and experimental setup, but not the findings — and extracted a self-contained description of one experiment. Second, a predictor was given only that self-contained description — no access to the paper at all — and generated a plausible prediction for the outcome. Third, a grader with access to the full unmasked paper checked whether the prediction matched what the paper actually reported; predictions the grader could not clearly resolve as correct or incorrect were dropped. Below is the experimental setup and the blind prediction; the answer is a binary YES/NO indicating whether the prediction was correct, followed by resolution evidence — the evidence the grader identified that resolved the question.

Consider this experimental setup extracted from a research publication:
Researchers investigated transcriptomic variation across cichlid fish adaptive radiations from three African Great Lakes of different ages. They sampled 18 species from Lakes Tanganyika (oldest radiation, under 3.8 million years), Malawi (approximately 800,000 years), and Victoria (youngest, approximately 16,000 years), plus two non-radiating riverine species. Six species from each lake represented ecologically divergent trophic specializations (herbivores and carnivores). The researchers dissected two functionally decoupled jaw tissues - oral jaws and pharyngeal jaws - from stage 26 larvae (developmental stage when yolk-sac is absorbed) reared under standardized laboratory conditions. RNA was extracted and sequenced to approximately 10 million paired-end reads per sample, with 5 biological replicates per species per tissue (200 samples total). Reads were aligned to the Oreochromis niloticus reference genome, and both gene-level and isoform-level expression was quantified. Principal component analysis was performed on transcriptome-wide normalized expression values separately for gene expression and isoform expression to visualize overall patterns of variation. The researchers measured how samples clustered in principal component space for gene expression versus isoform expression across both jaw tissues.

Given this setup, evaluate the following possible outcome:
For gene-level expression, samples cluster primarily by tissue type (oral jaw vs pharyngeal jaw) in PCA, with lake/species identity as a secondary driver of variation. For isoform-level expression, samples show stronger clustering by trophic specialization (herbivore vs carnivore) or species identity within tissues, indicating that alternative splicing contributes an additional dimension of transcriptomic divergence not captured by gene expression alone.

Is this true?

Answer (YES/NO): NO